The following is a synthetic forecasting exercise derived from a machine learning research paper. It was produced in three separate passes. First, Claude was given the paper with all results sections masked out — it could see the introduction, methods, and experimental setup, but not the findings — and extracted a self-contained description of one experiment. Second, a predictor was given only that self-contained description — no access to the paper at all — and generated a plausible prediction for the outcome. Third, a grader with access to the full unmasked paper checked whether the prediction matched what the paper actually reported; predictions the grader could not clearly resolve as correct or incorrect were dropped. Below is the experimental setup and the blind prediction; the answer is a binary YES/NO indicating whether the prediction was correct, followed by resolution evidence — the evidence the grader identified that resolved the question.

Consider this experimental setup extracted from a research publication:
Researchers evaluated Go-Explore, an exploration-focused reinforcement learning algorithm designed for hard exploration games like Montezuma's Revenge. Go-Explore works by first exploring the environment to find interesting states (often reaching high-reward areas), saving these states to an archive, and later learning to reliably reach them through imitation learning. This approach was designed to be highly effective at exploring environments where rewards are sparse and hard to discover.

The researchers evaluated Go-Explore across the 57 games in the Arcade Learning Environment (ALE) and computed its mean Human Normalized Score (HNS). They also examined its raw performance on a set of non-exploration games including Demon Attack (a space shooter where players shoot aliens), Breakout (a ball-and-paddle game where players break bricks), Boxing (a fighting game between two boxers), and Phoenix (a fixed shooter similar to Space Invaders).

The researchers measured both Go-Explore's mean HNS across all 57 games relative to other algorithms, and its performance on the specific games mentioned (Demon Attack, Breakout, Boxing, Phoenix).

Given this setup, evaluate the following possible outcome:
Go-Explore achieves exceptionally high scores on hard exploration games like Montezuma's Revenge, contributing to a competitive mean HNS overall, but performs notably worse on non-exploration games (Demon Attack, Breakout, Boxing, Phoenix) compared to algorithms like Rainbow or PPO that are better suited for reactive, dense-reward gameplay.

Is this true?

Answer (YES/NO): YES